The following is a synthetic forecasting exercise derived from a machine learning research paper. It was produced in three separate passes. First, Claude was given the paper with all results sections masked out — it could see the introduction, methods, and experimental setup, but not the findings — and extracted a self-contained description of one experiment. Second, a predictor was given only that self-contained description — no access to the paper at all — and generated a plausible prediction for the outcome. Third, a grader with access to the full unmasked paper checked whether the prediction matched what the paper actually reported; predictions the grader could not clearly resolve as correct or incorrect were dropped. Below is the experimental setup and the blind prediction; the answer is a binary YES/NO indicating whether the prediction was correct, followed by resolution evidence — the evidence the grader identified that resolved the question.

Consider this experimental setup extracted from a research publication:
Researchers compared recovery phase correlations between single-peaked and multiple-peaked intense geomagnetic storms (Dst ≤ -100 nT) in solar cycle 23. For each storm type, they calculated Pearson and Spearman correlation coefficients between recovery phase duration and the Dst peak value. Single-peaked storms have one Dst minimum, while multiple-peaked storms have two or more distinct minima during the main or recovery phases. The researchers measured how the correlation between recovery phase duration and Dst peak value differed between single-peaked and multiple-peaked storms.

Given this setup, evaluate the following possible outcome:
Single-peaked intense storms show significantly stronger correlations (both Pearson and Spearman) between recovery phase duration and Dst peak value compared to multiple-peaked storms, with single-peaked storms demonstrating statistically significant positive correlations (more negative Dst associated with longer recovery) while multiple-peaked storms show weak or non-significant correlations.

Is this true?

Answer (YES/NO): NO